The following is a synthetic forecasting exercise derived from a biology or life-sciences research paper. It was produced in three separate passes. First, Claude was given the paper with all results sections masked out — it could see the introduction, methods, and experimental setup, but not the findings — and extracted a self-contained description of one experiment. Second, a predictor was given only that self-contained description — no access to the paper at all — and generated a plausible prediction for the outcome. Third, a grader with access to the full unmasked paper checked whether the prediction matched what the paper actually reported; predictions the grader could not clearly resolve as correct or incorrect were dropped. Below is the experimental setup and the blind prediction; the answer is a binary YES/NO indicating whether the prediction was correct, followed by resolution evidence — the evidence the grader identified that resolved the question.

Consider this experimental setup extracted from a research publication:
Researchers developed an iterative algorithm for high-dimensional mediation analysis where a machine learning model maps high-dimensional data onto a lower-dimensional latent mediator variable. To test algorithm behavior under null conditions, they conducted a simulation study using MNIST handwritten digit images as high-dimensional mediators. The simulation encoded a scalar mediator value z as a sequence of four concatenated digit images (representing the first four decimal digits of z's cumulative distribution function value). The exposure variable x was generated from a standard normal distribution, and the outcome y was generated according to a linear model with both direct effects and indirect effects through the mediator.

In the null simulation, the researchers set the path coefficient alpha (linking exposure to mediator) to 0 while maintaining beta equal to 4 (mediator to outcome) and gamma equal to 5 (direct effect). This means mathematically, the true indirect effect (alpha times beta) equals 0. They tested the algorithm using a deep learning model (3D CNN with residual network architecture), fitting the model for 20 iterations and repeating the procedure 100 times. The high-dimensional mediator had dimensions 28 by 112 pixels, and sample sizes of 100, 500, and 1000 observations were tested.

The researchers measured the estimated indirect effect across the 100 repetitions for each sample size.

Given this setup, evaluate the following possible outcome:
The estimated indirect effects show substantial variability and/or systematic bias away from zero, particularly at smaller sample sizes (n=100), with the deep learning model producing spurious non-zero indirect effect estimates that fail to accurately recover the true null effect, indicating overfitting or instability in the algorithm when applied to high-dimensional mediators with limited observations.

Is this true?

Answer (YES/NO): NO